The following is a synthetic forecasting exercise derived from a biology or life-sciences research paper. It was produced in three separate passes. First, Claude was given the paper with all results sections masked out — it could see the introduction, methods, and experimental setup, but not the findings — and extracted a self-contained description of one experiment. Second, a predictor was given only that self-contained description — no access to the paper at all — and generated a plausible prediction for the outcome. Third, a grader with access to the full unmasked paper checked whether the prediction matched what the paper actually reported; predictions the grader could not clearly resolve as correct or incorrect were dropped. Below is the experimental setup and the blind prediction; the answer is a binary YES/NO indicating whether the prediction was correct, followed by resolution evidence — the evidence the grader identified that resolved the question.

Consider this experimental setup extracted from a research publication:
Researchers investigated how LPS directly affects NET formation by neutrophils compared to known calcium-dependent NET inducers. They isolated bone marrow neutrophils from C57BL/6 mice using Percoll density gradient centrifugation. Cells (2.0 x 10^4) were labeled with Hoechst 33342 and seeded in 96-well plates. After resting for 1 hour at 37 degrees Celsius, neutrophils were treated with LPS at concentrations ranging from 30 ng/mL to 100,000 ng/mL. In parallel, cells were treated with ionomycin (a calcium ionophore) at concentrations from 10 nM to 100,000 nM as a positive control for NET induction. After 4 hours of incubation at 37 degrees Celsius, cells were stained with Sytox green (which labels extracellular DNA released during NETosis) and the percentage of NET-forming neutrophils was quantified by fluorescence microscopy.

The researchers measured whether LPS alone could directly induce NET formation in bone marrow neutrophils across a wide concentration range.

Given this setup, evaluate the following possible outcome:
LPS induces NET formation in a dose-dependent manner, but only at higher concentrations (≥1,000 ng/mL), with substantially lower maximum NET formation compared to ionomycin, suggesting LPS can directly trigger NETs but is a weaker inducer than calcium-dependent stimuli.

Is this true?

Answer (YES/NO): NO